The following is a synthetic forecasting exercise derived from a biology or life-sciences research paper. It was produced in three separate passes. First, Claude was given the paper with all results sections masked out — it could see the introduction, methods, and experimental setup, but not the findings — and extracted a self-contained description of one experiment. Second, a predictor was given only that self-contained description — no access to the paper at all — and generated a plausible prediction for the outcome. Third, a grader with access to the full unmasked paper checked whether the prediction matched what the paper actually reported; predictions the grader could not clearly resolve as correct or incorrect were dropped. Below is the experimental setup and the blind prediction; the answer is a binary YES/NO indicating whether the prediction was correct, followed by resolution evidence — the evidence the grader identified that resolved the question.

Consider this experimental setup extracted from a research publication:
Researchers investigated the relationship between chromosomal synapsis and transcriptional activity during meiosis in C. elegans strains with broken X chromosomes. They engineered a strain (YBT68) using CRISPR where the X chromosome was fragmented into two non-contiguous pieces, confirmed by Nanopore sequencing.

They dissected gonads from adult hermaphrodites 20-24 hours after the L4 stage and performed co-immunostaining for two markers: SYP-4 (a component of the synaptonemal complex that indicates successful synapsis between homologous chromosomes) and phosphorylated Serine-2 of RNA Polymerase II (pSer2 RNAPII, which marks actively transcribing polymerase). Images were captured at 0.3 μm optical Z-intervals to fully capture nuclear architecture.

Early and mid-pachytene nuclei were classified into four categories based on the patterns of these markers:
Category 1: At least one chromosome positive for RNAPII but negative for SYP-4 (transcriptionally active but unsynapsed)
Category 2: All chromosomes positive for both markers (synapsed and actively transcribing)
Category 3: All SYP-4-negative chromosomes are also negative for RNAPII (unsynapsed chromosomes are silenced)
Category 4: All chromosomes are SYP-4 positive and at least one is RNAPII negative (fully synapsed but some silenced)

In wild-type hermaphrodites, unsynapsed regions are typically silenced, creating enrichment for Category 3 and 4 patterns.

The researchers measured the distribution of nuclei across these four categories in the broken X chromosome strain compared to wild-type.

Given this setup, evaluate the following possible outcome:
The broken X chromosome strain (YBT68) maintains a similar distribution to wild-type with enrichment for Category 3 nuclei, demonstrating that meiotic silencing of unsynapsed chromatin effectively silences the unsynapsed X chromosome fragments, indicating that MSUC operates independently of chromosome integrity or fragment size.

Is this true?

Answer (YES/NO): NO